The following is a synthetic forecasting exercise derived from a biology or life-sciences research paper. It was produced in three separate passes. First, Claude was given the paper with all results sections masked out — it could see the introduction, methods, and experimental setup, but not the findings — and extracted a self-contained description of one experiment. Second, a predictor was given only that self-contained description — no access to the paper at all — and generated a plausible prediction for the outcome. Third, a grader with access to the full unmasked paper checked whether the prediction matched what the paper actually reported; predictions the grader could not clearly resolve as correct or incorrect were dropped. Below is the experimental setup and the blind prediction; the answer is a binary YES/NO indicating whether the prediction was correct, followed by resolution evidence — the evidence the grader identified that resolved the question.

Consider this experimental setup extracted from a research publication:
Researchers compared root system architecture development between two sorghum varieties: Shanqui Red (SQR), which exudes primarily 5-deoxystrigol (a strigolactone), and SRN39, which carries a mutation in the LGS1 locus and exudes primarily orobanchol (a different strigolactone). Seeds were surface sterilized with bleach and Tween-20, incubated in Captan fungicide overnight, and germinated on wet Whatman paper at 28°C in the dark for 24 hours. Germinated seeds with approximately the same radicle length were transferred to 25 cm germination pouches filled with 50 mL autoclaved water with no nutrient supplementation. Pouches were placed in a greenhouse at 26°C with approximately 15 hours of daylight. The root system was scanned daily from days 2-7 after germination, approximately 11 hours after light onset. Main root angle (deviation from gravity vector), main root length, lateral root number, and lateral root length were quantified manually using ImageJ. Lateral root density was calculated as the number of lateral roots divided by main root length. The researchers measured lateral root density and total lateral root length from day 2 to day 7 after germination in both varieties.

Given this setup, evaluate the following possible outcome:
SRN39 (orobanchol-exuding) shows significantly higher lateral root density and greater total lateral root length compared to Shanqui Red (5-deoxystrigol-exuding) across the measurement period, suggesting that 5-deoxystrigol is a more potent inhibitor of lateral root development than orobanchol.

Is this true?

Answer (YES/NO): NO